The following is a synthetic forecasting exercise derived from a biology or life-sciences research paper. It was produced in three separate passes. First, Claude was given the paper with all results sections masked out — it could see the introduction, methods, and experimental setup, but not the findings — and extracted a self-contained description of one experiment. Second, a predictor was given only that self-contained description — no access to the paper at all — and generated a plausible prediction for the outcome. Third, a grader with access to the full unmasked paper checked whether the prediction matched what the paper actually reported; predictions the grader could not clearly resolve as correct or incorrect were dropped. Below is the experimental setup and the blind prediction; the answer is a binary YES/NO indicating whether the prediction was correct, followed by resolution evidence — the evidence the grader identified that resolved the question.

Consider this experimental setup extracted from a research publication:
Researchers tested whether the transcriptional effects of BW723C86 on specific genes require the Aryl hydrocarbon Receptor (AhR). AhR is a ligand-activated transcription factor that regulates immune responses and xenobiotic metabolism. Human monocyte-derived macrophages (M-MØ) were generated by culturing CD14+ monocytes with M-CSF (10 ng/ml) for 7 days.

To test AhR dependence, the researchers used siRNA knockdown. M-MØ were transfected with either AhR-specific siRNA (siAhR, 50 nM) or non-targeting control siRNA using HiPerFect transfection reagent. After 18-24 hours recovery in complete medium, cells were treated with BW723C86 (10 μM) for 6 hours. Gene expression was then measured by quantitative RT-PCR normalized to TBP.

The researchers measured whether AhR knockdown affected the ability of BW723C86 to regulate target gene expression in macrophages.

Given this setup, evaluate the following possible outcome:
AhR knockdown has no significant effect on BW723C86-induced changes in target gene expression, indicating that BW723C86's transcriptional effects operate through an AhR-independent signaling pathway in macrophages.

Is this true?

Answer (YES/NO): NO